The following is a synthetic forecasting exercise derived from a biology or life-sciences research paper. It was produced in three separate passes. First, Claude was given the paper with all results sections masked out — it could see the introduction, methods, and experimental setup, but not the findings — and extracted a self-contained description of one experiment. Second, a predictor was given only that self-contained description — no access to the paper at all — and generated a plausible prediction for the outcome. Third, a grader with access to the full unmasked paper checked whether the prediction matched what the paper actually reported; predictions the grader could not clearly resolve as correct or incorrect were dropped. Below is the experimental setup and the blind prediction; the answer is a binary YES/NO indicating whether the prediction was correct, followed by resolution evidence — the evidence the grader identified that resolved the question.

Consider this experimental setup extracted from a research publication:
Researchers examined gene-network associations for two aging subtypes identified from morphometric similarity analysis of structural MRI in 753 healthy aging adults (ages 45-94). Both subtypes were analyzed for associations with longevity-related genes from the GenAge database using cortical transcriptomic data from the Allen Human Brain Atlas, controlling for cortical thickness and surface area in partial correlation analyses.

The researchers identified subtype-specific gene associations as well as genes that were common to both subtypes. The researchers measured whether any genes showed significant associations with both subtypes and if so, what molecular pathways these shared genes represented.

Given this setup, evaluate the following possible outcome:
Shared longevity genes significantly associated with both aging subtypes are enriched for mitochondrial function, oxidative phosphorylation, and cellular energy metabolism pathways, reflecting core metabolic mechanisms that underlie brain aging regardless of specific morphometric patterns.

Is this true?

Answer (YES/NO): NO